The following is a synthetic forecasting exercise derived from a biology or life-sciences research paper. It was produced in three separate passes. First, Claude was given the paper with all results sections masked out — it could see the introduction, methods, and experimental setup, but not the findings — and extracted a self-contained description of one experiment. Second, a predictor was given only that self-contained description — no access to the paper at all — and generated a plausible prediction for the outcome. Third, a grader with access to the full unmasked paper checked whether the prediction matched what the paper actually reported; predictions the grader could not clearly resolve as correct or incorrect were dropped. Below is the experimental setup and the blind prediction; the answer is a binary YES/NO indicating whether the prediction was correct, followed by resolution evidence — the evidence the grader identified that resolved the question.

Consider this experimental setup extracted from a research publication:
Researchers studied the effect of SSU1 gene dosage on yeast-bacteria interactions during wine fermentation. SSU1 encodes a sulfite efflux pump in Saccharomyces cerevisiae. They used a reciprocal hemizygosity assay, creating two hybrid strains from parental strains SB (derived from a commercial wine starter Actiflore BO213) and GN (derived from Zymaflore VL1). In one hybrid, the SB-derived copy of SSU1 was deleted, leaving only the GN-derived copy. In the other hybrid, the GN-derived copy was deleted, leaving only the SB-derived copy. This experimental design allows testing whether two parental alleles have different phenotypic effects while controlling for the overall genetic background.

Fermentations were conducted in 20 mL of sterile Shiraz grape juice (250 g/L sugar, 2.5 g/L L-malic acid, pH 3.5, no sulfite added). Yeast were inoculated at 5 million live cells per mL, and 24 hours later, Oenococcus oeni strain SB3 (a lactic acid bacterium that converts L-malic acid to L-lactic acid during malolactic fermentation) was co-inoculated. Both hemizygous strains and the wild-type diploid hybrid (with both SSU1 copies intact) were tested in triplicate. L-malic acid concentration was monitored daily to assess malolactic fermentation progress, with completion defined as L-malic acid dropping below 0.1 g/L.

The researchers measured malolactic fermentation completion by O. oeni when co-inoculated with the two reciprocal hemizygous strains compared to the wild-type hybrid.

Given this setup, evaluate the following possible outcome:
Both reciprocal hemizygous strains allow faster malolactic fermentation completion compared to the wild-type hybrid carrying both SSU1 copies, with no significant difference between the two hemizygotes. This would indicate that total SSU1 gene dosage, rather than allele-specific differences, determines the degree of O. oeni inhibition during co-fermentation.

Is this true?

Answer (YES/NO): YES